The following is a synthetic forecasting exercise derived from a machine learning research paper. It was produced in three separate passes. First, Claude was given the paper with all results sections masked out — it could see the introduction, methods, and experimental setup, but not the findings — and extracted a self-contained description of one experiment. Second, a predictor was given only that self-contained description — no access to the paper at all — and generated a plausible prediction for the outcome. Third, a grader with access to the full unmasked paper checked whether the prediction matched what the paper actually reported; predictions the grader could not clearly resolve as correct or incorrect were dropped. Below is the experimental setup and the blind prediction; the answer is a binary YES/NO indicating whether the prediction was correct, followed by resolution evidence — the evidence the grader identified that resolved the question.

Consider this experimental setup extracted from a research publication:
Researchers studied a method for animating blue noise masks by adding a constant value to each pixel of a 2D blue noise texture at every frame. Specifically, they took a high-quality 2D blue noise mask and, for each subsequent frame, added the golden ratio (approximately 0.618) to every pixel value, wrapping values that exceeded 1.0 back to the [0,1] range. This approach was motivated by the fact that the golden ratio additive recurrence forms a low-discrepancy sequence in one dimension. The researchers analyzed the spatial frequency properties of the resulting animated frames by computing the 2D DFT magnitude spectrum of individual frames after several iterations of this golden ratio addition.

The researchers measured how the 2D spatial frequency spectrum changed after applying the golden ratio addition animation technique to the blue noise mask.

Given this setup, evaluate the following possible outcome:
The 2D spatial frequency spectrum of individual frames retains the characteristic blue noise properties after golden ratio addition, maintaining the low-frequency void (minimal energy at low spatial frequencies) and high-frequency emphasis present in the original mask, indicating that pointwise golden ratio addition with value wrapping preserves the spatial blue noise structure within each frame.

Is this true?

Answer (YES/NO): NO